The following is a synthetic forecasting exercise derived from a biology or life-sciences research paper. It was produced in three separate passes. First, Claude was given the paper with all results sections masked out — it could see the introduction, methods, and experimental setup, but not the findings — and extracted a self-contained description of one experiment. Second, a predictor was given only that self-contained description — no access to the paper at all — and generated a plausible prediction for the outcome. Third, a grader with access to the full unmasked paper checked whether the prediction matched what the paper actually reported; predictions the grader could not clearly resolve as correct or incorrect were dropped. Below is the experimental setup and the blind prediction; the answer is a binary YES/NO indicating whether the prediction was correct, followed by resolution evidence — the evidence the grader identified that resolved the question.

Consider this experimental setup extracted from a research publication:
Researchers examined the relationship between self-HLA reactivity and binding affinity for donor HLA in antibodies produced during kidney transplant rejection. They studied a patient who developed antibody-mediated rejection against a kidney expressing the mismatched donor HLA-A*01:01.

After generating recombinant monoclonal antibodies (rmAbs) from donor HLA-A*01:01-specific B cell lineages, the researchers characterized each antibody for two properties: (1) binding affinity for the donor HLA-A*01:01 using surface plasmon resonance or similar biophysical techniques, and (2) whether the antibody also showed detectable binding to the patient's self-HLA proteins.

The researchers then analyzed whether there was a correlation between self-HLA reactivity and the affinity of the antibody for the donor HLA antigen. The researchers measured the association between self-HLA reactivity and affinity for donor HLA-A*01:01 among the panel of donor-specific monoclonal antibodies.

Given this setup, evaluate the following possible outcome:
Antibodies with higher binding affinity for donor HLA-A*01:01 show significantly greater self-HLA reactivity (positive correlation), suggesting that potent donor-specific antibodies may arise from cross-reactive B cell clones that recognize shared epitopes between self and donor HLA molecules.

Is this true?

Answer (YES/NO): YES